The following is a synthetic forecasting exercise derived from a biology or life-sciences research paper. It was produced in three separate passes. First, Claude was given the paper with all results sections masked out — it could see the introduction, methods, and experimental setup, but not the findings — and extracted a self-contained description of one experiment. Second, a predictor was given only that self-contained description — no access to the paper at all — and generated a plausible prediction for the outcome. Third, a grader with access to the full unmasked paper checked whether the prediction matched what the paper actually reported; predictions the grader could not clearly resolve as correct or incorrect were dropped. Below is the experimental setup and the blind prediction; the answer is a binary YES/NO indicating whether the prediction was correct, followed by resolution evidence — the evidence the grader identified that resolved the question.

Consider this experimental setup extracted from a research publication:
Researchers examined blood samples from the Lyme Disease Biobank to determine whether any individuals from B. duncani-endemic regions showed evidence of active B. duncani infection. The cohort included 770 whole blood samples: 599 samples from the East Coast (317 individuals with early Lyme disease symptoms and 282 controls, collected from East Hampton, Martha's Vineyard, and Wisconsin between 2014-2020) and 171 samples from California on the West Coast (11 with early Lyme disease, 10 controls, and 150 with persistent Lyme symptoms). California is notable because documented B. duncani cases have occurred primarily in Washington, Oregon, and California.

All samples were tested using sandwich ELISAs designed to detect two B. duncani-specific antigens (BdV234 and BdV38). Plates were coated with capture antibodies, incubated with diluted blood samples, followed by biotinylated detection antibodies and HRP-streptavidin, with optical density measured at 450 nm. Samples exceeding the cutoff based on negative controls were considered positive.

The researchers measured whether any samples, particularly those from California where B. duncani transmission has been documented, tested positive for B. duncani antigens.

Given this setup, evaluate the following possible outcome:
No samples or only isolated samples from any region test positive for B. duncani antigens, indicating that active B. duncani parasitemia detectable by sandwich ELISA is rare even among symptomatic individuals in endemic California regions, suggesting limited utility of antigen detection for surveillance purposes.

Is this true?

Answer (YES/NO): NO